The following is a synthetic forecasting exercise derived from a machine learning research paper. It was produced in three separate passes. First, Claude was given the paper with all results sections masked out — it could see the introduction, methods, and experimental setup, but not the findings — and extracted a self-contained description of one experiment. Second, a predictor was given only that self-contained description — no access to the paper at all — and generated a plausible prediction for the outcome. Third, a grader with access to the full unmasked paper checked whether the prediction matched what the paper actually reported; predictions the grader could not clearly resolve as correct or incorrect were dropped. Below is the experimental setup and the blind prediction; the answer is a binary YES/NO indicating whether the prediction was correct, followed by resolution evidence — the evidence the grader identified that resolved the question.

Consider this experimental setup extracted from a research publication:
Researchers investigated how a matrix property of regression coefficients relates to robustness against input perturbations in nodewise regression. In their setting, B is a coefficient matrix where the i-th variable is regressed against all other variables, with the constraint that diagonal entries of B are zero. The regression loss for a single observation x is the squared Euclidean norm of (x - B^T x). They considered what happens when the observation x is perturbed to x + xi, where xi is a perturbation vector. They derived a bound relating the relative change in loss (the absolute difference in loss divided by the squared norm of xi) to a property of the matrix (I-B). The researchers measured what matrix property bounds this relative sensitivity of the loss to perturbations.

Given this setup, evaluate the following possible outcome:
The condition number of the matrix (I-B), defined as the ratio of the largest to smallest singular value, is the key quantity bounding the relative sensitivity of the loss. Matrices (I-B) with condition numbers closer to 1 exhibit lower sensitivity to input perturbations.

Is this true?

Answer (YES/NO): NO